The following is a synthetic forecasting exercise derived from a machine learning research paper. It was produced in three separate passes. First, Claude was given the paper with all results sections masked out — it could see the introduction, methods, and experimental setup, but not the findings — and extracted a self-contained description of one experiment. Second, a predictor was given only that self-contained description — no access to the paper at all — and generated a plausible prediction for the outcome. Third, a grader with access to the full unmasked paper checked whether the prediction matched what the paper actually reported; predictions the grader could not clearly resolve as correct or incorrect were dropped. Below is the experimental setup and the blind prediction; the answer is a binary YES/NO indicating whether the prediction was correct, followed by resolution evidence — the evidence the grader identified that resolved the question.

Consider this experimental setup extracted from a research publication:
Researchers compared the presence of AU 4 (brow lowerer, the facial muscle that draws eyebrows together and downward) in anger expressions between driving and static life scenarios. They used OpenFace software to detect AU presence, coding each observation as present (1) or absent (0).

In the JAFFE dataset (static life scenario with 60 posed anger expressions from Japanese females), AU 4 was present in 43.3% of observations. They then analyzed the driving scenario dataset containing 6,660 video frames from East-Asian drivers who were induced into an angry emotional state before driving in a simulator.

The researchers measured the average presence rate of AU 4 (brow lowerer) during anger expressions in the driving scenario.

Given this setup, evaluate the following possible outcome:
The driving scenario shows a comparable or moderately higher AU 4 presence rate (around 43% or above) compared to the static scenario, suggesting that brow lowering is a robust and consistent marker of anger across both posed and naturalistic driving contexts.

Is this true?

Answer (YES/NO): NO